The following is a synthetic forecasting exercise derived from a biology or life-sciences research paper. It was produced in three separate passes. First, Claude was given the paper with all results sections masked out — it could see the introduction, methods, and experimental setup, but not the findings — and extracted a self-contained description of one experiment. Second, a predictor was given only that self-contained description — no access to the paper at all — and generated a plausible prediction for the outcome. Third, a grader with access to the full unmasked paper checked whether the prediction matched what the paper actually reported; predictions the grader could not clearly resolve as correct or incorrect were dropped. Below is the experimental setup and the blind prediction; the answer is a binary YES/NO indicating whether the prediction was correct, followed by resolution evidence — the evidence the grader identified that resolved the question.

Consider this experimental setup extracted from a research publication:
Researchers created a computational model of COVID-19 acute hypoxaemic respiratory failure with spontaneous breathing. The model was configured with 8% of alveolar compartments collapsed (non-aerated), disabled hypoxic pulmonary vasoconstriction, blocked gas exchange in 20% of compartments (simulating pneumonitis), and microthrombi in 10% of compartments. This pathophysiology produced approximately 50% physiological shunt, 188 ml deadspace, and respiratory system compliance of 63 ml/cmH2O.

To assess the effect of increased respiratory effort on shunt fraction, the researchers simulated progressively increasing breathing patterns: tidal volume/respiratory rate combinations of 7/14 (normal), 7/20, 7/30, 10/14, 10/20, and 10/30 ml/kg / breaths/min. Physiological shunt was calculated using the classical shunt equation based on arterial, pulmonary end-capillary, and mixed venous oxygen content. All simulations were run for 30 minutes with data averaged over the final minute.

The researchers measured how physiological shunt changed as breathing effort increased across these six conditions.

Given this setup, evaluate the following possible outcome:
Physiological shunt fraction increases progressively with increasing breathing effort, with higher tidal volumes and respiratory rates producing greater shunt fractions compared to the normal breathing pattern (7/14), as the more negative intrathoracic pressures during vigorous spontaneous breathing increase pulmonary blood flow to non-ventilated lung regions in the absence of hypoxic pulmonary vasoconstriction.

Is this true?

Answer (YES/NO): NO